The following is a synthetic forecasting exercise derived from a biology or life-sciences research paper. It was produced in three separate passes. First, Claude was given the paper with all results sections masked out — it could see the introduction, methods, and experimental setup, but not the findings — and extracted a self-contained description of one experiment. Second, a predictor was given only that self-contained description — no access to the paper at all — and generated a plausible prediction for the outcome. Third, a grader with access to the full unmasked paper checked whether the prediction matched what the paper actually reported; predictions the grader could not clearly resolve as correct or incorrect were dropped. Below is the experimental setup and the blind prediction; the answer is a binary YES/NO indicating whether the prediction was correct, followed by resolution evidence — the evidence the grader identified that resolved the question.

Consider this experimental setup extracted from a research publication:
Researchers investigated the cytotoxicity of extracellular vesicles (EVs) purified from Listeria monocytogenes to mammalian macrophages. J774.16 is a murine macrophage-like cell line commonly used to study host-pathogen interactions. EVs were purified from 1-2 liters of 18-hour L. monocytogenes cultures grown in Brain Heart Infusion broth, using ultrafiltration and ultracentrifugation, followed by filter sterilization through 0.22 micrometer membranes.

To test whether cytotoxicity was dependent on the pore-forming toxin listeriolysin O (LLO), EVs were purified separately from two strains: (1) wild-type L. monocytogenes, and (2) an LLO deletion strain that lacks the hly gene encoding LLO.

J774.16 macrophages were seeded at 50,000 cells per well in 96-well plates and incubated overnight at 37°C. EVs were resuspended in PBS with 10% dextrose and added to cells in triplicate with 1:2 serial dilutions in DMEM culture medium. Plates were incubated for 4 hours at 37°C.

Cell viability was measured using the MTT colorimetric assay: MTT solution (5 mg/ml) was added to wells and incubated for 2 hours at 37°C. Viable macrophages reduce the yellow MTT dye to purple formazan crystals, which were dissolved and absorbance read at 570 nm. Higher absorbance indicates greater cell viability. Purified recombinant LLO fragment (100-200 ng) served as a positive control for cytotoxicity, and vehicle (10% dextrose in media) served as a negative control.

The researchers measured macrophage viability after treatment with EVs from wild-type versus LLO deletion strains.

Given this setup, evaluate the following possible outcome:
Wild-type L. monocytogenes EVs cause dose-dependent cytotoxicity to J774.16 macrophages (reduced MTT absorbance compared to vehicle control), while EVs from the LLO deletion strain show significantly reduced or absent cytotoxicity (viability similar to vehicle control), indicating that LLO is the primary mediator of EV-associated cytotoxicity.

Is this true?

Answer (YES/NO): YES